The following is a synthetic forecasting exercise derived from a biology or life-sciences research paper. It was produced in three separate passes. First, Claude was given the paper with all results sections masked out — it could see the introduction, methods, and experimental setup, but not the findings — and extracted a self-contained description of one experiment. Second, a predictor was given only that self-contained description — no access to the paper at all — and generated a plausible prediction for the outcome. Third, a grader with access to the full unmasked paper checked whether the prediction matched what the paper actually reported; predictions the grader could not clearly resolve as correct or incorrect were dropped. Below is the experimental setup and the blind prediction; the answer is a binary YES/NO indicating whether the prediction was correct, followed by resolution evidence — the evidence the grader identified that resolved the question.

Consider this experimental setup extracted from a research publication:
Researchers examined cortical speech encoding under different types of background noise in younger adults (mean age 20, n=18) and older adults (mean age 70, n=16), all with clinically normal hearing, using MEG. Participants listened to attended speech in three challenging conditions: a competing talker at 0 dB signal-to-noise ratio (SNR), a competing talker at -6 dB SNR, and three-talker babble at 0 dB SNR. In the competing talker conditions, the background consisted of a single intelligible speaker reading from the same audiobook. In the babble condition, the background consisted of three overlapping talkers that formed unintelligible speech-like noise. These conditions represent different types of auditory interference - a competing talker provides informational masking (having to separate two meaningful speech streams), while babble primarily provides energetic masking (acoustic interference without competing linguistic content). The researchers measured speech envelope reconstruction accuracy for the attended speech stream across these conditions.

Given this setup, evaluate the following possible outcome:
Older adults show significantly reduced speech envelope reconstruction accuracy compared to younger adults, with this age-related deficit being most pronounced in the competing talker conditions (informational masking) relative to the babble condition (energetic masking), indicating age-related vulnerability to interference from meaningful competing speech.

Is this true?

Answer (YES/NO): NO